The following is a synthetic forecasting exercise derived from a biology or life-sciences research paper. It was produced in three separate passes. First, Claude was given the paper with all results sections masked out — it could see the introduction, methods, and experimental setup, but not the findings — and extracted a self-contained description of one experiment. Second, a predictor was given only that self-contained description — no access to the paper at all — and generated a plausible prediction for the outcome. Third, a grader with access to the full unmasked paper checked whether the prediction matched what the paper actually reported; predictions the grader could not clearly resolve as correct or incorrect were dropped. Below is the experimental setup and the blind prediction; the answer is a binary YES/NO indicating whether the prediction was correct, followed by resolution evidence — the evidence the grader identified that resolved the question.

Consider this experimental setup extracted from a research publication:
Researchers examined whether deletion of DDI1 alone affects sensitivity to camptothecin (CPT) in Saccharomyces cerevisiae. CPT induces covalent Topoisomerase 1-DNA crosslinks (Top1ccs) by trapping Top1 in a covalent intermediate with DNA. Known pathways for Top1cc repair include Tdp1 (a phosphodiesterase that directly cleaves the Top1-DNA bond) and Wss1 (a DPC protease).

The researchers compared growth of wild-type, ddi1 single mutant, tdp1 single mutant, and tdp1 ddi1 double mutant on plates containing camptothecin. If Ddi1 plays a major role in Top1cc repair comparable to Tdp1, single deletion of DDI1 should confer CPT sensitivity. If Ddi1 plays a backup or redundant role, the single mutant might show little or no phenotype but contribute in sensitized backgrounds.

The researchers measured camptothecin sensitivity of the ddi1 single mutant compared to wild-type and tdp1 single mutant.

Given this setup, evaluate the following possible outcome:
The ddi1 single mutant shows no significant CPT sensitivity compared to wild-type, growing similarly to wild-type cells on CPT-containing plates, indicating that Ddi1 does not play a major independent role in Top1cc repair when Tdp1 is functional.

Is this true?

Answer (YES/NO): NO